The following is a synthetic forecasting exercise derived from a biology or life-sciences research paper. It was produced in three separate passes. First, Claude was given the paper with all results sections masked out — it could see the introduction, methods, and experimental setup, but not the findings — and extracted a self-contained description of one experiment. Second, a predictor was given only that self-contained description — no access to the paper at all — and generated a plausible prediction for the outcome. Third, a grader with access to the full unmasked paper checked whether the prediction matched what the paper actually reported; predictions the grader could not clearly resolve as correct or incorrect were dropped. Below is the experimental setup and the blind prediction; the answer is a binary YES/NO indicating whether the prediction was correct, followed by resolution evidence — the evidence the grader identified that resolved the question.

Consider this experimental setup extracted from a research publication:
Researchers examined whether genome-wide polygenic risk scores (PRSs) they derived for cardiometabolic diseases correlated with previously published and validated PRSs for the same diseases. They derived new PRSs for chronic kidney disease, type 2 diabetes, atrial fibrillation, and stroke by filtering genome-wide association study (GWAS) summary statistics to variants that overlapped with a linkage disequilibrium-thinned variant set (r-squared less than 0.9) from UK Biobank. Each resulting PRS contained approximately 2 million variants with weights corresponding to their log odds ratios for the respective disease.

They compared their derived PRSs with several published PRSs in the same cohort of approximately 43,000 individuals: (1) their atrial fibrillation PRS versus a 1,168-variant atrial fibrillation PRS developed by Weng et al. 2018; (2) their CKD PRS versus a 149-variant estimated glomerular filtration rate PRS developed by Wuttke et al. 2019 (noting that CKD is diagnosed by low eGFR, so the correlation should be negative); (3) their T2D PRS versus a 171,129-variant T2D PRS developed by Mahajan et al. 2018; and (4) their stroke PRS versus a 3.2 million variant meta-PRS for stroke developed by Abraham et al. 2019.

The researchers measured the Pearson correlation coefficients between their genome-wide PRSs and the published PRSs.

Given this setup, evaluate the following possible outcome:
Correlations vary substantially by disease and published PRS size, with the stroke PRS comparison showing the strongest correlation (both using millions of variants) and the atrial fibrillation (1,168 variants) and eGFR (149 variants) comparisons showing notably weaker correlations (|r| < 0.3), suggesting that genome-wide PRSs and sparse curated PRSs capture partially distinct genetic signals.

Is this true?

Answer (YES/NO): NO